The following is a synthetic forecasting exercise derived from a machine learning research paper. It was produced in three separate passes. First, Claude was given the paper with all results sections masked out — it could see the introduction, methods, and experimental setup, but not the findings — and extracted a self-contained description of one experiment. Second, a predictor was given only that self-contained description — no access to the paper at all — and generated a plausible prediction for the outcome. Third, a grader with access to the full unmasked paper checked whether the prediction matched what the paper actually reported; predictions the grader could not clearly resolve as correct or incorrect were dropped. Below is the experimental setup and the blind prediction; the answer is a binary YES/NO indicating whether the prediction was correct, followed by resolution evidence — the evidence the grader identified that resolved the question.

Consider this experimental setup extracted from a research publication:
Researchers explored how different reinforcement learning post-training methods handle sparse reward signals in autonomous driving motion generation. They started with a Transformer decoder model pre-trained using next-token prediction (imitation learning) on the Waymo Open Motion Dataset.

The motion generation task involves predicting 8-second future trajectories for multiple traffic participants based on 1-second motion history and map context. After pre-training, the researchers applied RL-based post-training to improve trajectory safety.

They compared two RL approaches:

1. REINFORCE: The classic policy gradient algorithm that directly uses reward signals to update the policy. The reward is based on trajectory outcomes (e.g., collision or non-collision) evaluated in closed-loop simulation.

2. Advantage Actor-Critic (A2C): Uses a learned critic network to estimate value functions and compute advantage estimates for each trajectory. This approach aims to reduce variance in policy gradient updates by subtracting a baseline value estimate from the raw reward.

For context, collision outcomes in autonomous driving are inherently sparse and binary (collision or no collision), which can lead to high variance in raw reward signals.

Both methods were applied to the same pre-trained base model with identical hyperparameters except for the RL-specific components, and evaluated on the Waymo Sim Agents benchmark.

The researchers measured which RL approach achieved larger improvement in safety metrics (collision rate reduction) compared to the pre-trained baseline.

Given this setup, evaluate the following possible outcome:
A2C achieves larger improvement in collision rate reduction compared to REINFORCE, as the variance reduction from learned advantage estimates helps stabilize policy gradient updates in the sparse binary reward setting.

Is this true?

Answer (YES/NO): YES